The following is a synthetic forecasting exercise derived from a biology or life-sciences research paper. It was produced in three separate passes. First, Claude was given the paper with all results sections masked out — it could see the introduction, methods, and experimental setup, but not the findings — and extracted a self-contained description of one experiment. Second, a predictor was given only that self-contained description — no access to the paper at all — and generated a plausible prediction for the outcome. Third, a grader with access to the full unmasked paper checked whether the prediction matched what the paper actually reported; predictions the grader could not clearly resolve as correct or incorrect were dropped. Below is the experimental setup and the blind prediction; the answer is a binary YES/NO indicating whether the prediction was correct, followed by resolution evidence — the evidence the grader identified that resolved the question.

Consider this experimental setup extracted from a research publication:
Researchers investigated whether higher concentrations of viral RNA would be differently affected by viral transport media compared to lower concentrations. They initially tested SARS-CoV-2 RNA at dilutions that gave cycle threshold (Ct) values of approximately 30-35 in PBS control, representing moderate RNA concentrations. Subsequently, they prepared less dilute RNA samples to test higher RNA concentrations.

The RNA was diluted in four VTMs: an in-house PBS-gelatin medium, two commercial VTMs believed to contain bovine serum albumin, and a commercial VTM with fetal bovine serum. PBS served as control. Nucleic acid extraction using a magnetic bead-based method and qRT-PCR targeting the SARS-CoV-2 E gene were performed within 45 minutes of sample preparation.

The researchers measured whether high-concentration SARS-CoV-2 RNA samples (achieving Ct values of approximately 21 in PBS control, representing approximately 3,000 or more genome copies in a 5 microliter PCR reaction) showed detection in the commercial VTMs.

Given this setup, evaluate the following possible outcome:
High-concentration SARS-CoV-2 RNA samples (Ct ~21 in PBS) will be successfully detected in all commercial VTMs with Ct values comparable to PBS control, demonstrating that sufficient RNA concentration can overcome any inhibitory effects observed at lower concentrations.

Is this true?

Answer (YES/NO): NO